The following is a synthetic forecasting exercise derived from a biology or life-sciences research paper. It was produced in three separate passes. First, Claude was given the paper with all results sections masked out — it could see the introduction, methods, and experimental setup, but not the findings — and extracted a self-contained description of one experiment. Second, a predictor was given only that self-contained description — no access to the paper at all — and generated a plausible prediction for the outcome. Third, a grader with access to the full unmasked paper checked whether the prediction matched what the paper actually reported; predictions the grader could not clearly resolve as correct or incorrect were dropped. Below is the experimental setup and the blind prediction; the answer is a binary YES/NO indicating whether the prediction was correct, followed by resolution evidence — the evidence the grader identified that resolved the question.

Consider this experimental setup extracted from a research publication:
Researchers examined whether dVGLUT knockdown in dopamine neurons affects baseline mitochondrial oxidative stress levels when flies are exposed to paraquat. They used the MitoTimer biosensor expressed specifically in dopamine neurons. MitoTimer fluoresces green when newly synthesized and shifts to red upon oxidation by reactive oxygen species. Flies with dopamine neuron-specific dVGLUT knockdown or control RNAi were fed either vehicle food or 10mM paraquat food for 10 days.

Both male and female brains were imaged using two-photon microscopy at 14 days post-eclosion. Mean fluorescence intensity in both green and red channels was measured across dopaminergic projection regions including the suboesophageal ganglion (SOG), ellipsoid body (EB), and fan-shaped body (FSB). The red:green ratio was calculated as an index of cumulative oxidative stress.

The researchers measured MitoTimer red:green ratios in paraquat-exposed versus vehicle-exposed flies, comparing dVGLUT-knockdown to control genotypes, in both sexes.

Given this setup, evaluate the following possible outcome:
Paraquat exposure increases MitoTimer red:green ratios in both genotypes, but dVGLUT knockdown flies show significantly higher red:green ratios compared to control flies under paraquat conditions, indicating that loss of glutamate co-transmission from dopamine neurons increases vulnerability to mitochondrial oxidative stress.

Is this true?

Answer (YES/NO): NO